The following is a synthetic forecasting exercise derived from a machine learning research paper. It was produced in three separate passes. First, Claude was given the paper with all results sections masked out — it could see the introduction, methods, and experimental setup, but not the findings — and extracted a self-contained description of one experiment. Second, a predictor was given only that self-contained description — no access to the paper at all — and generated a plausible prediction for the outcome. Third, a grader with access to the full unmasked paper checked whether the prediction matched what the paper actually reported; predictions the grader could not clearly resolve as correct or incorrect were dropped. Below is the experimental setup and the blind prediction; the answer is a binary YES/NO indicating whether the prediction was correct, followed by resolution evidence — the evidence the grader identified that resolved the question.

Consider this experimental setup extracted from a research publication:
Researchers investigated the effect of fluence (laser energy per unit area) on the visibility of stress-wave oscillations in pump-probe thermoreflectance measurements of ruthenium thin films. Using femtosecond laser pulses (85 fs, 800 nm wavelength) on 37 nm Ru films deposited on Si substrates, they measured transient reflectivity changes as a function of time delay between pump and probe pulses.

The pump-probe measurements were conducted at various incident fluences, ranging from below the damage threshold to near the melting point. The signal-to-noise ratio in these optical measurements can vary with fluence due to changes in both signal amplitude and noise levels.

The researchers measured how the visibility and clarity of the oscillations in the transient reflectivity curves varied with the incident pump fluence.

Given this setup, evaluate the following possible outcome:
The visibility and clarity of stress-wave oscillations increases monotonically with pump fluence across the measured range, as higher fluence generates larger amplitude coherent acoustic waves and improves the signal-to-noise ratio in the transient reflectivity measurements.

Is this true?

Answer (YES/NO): NO